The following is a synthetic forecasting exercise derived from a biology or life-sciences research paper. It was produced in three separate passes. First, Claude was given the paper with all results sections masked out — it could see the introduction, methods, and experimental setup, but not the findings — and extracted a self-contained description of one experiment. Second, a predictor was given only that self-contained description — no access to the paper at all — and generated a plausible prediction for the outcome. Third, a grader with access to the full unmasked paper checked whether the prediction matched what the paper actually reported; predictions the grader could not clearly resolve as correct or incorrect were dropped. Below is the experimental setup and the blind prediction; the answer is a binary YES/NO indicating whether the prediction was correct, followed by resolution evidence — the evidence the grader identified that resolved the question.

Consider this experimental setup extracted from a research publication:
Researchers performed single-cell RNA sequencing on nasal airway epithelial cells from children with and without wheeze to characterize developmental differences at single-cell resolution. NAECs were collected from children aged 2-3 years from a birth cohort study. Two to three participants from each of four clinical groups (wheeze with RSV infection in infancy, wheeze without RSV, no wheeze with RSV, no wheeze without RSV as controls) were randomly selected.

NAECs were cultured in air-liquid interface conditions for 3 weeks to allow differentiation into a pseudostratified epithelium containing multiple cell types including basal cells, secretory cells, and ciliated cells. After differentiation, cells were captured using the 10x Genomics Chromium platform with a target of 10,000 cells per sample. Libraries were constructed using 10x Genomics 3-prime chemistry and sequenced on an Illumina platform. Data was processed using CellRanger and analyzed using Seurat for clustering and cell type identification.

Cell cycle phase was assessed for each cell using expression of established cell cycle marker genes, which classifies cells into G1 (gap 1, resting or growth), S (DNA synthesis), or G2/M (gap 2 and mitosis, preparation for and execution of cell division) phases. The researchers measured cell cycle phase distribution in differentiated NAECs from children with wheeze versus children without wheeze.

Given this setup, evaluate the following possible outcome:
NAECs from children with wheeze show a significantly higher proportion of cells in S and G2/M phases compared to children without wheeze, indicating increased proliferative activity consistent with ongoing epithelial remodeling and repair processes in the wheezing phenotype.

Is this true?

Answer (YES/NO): YES